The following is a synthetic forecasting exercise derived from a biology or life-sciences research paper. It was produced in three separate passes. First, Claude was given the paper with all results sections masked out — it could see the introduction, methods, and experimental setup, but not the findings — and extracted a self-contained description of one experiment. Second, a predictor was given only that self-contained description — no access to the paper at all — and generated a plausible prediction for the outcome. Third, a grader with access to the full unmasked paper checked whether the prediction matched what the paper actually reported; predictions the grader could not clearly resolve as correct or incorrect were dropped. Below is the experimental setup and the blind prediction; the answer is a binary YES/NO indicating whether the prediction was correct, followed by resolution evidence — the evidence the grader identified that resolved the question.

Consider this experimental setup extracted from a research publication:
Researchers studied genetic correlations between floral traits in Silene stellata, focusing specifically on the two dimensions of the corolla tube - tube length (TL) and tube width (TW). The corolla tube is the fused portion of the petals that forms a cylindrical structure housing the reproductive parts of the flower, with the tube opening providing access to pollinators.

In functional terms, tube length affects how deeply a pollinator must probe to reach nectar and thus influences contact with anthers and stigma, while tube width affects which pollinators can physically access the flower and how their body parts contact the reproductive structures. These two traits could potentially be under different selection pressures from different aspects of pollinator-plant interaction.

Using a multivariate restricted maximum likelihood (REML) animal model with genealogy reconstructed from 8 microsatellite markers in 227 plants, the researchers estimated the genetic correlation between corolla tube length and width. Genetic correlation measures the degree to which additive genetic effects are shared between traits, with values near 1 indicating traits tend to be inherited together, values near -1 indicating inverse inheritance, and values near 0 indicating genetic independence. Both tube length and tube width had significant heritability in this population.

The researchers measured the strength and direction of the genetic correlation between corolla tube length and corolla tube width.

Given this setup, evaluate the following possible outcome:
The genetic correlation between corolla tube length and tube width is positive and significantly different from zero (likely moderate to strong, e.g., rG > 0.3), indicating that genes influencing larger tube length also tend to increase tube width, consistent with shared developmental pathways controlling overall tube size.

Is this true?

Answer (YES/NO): NO